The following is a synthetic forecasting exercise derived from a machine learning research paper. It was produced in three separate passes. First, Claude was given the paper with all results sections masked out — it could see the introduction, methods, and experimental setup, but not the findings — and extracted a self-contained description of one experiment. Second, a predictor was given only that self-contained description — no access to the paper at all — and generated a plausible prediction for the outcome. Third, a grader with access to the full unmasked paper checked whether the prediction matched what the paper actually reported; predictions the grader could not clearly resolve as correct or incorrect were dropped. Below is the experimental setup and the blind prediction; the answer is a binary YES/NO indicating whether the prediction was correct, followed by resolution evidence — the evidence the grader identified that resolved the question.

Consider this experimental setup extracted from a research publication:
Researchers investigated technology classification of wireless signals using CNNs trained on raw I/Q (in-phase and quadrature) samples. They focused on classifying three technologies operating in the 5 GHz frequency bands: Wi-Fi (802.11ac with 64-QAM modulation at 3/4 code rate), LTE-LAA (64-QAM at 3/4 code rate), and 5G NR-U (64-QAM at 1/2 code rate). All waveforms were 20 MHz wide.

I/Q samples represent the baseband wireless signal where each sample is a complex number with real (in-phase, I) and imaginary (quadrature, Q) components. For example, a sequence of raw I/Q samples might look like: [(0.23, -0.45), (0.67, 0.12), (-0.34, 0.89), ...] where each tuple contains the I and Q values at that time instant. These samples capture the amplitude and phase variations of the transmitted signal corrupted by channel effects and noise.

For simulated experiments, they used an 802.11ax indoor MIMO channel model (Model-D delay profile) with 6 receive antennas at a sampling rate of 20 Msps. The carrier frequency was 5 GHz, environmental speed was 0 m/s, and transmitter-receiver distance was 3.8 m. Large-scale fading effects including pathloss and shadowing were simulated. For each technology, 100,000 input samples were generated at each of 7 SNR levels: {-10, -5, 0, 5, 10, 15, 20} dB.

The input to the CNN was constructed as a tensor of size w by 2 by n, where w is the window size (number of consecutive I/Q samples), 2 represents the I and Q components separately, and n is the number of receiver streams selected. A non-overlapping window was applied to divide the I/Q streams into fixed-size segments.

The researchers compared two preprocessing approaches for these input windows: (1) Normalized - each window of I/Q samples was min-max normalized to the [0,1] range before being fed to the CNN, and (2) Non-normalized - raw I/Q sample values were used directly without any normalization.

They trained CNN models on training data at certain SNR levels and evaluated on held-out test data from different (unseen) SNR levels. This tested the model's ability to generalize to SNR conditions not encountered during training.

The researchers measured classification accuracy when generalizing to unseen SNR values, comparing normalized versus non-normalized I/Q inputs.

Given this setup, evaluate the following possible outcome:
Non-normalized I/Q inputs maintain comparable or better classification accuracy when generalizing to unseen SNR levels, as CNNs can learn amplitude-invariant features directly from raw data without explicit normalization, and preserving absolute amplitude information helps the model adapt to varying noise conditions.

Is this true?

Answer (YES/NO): NO